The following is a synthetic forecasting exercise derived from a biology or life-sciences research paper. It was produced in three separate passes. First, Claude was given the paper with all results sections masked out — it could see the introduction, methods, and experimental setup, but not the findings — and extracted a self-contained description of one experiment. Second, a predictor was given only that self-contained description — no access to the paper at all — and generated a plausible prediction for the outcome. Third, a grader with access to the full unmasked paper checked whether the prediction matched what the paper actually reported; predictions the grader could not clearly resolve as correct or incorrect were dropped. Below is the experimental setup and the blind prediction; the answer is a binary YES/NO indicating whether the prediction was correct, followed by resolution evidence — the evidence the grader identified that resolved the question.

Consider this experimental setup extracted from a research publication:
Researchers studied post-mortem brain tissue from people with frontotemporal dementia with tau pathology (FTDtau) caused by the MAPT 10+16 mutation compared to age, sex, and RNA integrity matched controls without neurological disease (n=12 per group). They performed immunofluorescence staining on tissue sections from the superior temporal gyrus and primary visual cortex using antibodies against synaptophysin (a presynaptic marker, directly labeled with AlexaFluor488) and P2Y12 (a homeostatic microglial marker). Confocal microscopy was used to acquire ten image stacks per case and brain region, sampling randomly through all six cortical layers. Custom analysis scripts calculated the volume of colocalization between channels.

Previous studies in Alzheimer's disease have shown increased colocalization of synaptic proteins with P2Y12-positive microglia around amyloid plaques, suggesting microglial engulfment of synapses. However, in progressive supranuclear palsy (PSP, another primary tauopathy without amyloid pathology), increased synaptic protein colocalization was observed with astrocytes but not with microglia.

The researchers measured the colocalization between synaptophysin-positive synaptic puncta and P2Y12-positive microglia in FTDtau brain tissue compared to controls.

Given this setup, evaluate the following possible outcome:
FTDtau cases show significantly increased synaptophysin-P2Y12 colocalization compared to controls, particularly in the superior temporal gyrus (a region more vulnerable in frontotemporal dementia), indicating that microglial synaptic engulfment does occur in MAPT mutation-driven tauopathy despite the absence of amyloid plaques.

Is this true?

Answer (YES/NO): NO